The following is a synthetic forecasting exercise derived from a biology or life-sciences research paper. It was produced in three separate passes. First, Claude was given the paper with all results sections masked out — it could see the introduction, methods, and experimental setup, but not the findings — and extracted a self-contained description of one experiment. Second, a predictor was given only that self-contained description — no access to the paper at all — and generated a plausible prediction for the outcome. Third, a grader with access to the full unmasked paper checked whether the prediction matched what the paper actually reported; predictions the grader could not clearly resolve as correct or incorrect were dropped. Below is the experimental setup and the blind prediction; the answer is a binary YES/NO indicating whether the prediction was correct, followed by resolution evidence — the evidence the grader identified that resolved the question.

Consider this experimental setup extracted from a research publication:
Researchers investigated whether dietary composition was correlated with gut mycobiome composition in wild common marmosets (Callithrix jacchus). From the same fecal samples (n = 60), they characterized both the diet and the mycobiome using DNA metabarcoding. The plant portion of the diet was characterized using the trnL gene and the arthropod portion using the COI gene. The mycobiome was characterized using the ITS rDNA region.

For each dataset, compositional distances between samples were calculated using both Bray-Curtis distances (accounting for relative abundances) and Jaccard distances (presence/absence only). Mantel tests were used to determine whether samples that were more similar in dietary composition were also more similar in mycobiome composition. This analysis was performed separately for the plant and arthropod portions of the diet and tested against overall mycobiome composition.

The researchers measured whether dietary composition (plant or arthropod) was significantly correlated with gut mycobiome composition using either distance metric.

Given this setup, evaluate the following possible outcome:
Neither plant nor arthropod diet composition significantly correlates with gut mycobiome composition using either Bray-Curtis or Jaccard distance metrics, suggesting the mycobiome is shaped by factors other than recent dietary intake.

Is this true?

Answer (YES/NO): NO